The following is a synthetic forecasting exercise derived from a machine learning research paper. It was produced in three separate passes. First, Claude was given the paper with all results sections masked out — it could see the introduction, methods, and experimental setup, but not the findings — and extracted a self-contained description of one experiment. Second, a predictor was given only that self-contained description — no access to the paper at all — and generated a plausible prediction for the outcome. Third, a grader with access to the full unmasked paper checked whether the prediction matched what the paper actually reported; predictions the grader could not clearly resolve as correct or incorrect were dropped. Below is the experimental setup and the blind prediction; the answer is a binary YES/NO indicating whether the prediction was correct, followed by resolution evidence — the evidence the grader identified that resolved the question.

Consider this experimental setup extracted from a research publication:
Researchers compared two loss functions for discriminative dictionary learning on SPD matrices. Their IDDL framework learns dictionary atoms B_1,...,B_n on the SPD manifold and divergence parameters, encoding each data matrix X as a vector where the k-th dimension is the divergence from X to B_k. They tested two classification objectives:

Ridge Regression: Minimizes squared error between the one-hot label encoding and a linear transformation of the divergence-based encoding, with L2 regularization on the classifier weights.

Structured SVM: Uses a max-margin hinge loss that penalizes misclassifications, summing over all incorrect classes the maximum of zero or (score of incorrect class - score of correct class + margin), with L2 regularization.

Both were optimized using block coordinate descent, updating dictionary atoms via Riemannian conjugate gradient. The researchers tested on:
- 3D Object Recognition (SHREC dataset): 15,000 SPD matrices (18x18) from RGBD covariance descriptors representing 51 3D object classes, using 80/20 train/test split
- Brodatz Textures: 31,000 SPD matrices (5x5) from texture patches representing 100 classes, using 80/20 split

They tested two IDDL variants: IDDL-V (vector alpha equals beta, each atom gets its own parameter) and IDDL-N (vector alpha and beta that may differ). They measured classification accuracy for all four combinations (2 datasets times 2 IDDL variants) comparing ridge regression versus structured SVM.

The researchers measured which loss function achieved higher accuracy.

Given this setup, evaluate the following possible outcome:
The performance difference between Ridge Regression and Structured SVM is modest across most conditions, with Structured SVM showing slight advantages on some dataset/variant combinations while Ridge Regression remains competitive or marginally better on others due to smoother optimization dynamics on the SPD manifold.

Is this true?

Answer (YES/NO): NO